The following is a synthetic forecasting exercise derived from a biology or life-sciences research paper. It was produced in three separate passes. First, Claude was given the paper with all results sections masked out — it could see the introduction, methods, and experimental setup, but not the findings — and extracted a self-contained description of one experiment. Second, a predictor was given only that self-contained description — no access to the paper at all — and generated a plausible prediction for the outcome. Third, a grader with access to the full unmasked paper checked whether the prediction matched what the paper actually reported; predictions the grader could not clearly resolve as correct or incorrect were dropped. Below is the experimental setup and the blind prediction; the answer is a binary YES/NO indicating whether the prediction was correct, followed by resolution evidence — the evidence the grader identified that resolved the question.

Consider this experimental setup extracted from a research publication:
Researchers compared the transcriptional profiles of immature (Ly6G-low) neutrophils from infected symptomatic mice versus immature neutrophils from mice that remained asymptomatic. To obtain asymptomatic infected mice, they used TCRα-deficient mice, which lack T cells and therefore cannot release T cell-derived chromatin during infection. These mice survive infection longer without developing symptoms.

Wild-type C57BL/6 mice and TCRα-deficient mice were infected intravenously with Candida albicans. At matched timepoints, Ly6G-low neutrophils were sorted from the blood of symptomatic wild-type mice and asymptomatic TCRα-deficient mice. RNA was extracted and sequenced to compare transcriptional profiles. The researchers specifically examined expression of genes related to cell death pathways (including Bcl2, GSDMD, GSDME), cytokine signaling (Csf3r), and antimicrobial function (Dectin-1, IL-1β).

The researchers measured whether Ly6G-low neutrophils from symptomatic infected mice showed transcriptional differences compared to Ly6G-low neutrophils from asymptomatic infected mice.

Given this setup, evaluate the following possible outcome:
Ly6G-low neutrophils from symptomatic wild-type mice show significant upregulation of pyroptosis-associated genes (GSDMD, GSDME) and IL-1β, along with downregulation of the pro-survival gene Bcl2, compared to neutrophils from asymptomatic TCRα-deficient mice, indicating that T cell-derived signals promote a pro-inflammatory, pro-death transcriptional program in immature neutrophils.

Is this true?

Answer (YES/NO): NO